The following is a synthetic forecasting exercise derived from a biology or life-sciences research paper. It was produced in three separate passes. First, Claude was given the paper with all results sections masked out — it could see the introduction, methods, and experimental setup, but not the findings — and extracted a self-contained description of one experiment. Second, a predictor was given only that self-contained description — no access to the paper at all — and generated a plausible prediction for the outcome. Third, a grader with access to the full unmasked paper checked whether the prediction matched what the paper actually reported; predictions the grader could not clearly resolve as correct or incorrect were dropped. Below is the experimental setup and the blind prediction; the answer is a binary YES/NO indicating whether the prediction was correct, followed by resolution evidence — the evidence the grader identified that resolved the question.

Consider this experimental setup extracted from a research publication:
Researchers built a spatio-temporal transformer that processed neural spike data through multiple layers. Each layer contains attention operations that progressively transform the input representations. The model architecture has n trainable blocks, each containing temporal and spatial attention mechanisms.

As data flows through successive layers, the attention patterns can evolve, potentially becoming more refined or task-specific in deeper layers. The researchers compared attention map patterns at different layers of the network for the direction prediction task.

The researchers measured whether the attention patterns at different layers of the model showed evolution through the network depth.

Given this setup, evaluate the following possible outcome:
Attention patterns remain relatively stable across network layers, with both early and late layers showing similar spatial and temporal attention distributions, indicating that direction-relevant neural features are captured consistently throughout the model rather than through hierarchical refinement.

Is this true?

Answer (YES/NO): NO